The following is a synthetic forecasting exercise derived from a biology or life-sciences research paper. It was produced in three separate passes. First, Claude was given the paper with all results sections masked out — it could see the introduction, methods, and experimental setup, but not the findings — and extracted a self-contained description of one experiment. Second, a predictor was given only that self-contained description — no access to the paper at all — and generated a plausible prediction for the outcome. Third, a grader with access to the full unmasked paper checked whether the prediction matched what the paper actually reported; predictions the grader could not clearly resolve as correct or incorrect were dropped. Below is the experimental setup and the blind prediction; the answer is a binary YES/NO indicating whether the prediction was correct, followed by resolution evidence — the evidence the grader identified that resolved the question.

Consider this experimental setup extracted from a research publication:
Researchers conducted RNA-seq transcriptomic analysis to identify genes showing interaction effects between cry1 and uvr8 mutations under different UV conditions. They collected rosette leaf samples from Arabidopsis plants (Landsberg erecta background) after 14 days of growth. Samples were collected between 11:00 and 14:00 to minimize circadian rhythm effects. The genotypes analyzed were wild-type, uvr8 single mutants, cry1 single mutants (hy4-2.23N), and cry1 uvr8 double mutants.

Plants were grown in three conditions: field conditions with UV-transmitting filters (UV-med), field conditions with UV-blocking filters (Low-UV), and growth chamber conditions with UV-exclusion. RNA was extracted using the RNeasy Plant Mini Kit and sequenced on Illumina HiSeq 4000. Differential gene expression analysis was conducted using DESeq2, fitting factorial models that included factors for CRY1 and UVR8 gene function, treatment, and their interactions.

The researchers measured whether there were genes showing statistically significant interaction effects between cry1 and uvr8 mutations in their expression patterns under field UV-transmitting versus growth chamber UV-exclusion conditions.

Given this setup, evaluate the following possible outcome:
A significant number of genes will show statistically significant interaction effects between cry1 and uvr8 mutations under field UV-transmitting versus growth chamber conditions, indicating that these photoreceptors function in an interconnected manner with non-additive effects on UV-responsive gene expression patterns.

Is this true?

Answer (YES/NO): YES